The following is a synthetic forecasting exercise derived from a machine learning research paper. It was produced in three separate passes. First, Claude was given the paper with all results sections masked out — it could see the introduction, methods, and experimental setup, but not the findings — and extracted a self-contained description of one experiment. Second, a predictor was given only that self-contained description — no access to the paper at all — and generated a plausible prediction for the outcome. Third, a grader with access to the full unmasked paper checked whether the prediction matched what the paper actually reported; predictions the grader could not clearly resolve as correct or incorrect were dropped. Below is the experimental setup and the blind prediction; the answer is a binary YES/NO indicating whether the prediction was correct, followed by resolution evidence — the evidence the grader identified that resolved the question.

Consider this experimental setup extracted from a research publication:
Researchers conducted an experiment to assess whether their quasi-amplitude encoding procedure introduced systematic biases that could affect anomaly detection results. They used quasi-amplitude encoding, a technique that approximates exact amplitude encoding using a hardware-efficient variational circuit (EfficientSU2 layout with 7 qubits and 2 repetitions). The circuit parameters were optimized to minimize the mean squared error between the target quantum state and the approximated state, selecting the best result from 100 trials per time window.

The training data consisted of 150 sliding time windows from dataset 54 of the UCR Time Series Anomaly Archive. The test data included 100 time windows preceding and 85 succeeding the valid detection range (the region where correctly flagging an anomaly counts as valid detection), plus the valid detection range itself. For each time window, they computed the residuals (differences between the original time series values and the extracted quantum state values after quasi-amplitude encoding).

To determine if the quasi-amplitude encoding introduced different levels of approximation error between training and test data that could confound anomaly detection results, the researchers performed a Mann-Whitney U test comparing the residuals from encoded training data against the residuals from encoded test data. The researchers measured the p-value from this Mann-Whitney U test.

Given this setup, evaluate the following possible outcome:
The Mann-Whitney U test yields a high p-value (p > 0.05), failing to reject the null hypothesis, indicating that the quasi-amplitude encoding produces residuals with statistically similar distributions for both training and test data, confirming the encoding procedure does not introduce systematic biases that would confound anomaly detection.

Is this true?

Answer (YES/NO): NO